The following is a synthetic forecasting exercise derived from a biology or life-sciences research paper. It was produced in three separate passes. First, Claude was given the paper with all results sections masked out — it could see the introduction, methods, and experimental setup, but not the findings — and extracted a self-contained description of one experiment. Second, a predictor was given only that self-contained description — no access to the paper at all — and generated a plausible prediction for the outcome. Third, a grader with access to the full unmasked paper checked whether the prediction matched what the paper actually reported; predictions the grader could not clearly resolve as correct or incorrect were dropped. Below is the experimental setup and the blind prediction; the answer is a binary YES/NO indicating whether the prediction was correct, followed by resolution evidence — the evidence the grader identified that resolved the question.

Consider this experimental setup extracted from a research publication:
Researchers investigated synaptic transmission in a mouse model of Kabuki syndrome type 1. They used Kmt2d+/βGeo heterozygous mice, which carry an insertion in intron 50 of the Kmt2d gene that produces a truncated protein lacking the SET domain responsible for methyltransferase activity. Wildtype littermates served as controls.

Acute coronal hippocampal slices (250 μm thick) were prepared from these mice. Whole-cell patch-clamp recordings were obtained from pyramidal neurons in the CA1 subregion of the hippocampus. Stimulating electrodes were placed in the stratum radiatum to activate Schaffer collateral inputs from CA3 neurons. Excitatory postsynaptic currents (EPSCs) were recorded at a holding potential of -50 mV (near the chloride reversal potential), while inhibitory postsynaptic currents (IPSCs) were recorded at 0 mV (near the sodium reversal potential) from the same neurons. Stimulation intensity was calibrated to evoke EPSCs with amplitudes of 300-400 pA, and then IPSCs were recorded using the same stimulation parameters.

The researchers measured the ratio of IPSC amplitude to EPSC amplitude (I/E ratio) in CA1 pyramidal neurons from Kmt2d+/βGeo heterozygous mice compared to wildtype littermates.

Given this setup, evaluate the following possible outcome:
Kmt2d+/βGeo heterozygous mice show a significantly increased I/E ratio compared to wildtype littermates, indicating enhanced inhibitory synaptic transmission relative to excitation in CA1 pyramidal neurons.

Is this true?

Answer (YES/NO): YES